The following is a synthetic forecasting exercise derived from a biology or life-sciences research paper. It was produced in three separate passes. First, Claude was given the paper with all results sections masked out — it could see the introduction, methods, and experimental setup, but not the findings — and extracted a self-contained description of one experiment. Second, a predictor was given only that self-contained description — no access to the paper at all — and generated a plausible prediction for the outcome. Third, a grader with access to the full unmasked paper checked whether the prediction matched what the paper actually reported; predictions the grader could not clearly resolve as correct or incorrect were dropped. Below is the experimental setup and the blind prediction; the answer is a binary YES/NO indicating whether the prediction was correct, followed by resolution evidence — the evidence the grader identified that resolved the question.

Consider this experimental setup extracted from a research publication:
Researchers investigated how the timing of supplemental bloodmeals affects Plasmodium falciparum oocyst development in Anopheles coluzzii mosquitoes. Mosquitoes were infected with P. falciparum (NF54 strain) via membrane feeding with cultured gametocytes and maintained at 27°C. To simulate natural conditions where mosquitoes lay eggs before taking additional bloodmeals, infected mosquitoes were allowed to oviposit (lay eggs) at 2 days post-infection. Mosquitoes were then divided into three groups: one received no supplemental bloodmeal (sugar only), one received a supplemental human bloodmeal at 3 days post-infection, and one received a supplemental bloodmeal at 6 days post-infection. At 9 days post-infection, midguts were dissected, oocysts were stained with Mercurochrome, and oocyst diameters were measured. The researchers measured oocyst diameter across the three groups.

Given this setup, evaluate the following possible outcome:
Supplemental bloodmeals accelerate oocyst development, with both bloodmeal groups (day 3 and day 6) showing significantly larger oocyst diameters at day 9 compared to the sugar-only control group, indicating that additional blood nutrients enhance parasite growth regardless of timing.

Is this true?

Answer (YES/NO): YES